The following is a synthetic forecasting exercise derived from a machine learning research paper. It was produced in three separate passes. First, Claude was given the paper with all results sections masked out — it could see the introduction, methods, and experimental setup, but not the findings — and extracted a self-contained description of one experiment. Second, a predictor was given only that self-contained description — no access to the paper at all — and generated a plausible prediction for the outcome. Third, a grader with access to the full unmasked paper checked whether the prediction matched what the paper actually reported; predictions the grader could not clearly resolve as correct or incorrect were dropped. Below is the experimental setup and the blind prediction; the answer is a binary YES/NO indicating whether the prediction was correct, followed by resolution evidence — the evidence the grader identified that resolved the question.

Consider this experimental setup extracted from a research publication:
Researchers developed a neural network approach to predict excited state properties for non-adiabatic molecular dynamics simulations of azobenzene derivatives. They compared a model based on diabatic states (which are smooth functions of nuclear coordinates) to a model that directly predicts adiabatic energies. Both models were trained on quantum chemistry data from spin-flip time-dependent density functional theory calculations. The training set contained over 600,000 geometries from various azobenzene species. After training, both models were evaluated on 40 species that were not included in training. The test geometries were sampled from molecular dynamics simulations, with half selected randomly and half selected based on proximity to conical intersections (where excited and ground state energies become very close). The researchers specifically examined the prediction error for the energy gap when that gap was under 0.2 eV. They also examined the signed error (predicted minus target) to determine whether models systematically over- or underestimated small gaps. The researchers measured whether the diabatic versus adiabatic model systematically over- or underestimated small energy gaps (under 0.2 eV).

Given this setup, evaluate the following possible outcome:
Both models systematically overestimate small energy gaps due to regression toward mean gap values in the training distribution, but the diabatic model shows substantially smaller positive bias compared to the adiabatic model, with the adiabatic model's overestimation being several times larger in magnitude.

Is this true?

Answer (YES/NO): NO